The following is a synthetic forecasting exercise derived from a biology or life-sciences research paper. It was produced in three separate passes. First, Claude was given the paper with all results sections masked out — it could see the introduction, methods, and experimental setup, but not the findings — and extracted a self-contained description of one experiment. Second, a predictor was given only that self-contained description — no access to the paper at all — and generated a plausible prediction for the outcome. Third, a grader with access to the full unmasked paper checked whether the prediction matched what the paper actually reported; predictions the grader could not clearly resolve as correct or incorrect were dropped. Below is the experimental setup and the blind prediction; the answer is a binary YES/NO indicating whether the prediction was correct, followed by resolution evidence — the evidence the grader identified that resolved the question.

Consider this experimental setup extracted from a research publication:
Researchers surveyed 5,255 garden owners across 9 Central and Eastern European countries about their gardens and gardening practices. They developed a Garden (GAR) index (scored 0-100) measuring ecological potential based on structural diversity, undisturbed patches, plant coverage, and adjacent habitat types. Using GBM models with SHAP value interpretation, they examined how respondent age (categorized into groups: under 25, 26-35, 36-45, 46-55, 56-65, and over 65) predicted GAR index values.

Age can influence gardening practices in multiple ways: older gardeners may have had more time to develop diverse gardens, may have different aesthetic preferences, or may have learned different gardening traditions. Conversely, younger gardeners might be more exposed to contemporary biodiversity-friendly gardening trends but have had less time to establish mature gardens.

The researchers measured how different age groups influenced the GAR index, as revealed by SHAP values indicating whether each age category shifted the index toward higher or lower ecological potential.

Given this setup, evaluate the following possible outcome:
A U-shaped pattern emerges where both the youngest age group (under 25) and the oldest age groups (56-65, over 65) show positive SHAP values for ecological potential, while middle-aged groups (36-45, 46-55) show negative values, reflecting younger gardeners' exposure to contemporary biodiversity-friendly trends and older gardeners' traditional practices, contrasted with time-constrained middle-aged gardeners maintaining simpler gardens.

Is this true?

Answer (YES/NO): NO